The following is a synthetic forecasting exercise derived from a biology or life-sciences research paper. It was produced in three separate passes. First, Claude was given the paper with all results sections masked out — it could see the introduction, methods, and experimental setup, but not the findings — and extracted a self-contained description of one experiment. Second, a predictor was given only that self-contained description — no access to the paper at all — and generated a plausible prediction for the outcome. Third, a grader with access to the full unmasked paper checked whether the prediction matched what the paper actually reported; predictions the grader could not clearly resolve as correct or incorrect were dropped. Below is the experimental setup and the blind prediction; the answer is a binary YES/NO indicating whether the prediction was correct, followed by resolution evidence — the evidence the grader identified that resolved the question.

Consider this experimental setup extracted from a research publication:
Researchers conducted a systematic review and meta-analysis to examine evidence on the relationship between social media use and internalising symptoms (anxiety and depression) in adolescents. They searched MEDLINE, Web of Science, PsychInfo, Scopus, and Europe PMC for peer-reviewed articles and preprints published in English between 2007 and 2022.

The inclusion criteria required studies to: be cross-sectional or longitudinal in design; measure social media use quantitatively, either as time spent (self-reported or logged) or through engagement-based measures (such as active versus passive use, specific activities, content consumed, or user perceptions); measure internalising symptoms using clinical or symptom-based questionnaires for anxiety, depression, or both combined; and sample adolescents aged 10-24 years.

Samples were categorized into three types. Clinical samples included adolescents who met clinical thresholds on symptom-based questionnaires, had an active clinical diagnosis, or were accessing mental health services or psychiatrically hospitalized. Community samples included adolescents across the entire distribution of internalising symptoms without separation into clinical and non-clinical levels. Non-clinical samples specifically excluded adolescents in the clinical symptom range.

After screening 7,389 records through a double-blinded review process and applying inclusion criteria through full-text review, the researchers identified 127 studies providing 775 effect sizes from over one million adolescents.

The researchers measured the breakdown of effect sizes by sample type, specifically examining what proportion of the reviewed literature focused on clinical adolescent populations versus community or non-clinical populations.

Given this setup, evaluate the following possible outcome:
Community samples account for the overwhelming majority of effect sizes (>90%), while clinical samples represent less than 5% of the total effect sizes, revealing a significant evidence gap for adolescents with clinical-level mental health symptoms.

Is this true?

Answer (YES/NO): NO